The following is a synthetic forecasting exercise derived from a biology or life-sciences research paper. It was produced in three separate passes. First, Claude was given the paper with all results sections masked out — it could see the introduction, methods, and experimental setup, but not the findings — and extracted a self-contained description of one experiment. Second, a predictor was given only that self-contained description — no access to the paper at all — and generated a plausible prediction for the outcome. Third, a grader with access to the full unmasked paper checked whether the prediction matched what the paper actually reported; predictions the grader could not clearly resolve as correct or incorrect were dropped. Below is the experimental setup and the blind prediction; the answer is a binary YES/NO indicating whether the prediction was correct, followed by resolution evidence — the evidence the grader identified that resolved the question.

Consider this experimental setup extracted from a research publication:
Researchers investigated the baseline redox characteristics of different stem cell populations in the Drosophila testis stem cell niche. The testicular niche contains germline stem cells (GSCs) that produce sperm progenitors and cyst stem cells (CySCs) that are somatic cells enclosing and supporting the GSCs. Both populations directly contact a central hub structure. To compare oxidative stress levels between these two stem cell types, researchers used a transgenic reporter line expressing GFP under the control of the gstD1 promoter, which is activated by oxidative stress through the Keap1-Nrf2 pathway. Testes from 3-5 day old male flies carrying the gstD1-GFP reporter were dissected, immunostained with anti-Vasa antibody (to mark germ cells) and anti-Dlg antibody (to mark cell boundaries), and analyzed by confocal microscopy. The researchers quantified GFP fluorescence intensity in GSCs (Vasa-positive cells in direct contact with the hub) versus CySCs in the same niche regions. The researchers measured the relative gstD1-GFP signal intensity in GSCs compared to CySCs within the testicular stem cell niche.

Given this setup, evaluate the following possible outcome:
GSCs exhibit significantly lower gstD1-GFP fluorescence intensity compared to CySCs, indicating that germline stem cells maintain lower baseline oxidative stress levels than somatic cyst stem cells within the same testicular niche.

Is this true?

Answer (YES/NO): YES